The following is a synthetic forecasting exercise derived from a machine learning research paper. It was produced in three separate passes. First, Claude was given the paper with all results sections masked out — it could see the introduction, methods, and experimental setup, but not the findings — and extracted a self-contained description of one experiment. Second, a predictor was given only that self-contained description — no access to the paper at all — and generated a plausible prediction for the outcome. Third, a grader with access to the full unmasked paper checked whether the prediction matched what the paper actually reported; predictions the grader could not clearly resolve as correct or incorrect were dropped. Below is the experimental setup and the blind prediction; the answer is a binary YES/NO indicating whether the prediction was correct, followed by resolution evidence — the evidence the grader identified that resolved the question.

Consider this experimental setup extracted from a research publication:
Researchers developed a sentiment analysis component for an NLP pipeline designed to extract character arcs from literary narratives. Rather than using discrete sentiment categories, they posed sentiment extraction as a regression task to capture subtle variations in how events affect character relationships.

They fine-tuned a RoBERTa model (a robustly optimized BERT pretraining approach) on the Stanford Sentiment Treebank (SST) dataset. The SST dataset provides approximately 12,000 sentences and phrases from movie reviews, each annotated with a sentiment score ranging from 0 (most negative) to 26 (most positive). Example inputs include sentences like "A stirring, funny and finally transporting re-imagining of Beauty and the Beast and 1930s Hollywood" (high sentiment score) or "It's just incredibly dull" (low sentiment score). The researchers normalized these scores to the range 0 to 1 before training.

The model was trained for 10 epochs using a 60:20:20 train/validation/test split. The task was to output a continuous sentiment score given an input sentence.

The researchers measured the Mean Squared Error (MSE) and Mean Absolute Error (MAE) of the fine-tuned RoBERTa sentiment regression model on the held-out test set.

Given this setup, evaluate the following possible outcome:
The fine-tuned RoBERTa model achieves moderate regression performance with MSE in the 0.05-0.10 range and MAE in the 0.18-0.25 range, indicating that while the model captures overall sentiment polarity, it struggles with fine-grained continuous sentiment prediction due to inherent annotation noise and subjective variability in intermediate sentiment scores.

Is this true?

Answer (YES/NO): NO